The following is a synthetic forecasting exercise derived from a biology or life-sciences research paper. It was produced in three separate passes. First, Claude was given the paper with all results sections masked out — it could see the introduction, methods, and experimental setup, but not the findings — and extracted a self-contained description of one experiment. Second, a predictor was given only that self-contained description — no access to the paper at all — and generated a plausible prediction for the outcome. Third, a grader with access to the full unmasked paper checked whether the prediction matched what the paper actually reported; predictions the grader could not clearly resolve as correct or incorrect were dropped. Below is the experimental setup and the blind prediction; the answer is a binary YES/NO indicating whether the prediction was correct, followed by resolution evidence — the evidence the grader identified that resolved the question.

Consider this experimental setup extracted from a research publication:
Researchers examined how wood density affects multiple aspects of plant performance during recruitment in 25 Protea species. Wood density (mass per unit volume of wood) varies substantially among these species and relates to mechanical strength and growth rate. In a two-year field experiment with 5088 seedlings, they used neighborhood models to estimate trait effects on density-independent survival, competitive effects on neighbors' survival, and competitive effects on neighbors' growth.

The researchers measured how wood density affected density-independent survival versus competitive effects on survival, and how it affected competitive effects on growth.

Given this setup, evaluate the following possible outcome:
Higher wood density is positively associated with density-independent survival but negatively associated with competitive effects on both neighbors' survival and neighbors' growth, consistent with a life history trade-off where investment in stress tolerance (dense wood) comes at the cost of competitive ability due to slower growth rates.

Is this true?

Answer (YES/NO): NO